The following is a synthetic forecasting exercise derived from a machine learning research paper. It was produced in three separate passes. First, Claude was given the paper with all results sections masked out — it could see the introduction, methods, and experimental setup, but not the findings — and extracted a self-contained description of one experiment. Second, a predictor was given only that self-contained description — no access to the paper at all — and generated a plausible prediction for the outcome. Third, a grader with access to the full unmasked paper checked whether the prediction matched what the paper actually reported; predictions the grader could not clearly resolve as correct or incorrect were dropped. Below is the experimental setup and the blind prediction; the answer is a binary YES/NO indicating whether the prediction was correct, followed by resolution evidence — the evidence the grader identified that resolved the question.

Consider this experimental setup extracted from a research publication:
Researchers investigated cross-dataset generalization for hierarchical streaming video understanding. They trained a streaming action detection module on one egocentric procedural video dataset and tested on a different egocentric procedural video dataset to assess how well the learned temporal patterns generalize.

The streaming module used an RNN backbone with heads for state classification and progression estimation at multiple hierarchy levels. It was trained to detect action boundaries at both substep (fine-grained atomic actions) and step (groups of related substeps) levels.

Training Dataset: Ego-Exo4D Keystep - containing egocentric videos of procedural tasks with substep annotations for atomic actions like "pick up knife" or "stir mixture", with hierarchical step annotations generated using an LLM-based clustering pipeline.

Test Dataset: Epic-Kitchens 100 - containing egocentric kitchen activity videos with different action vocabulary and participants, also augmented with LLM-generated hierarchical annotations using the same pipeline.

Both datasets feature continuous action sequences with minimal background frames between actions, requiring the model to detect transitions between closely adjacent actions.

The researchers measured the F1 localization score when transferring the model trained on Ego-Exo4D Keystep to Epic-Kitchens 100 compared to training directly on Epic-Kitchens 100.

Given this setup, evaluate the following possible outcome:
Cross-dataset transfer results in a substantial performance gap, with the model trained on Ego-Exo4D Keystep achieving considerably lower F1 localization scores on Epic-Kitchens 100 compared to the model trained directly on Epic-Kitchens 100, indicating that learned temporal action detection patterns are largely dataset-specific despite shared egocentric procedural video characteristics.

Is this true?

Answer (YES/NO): NO